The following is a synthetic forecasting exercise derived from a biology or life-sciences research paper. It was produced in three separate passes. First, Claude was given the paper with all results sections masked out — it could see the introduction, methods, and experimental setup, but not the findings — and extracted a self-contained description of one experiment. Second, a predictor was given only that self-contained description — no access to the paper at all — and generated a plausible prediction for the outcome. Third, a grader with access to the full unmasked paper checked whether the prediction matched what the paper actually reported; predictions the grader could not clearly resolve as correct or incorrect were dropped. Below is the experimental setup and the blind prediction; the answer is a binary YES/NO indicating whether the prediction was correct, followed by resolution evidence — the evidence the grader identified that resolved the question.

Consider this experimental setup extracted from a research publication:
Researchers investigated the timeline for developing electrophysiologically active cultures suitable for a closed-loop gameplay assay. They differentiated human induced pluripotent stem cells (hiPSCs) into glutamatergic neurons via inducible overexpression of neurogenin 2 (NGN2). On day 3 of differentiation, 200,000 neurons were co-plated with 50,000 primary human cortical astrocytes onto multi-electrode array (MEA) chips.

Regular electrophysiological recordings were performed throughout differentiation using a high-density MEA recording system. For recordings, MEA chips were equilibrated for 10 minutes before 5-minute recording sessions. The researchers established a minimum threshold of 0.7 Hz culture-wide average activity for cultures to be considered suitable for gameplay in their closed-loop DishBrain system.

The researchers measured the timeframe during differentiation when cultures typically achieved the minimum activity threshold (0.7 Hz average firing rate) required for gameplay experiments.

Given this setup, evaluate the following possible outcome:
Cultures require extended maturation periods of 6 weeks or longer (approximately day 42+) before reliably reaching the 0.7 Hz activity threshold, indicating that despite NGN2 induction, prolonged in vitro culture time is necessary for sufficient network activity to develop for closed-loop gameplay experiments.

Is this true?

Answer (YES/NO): NO